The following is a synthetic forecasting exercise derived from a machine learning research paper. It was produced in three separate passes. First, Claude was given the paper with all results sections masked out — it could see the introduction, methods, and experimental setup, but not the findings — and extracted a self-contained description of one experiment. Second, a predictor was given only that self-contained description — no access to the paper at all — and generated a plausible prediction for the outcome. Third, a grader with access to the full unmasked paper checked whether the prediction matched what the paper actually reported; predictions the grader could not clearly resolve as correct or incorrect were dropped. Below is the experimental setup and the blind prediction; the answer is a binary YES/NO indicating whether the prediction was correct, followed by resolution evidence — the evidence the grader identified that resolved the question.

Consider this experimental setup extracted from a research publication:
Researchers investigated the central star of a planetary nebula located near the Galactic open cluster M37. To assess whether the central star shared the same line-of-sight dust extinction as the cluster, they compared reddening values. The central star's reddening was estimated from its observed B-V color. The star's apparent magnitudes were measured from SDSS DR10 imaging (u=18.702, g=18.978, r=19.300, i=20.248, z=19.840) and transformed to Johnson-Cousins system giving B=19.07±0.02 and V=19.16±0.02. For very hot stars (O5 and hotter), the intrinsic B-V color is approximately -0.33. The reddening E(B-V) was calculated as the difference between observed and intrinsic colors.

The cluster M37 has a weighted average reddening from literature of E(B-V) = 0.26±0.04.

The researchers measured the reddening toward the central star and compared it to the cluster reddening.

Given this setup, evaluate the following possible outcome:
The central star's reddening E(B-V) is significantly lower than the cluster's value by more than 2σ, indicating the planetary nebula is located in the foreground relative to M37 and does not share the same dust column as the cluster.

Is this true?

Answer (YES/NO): NO